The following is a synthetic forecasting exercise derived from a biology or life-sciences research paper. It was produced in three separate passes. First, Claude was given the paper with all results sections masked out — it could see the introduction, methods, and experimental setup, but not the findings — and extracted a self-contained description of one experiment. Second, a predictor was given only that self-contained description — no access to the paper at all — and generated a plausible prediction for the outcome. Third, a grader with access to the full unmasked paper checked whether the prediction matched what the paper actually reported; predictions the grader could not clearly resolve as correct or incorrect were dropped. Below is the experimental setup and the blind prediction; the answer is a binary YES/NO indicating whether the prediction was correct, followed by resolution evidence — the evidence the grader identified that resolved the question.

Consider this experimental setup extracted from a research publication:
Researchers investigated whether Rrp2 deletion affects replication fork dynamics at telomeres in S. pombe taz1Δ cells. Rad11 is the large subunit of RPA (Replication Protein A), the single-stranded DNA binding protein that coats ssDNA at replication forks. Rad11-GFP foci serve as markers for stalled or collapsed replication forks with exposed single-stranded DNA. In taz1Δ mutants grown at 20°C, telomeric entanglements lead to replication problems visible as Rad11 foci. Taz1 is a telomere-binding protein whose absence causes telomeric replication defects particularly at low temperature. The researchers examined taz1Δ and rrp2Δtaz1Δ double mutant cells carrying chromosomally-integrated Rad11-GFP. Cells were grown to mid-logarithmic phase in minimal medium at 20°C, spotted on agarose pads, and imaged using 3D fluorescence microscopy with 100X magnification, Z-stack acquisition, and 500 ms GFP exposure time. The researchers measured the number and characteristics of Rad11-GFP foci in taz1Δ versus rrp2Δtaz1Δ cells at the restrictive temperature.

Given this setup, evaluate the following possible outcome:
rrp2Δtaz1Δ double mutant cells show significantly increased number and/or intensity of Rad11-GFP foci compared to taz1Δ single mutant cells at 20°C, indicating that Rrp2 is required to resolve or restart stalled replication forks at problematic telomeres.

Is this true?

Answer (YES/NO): NO